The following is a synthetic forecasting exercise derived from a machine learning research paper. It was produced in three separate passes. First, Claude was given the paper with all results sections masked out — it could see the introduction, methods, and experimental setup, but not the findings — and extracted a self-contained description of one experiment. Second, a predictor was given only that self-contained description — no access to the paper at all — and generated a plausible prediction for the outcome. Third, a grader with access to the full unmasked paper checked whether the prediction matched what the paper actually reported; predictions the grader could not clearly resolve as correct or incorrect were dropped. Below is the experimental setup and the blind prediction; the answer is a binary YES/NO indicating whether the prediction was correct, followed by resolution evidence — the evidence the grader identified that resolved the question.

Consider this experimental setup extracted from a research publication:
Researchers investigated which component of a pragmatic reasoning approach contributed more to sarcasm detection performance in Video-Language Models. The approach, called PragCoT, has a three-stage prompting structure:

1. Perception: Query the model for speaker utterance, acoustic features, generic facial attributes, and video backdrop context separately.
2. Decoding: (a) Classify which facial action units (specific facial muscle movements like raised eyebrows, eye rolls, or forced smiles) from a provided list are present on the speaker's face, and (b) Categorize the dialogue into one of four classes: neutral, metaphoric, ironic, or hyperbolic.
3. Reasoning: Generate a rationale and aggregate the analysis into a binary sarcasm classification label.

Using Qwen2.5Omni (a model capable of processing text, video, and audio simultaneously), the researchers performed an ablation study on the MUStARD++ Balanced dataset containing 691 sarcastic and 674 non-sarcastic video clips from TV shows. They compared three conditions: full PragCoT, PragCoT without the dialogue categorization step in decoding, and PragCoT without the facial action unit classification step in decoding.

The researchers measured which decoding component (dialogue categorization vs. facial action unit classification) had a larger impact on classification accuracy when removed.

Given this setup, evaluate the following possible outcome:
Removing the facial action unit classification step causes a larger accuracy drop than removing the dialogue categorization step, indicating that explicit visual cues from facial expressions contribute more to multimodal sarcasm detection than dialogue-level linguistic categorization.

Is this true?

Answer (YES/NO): NO